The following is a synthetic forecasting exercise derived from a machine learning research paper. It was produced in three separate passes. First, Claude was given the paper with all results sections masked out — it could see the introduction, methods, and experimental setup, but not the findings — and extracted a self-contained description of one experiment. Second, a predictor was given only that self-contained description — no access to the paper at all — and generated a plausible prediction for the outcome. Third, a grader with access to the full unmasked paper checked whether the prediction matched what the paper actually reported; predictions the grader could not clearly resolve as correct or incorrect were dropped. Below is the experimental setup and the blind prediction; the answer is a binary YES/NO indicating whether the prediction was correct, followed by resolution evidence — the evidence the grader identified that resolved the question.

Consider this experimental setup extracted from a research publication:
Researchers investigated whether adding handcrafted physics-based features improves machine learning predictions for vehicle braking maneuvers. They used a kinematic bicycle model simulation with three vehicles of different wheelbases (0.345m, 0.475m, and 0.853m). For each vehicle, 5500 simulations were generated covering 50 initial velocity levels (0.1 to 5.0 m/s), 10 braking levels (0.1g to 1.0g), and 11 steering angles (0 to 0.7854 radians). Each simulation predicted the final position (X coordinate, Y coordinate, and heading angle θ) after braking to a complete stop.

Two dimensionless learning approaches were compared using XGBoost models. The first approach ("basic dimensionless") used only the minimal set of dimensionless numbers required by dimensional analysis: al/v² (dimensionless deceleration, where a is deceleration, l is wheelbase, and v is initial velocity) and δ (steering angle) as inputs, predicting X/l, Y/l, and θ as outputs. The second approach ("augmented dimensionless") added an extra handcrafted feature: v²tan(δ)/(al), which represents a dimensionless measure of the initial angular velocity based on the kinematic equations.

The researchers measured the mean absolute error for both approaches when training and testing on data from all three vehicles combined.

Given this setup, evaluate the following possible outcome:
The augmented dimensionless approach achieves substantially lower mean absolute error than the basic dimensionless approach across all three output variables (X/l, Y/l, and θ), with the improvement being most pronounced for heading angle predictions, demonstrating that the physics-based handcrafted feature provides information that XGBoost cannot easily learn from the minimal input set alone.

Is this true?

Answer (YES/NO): YES